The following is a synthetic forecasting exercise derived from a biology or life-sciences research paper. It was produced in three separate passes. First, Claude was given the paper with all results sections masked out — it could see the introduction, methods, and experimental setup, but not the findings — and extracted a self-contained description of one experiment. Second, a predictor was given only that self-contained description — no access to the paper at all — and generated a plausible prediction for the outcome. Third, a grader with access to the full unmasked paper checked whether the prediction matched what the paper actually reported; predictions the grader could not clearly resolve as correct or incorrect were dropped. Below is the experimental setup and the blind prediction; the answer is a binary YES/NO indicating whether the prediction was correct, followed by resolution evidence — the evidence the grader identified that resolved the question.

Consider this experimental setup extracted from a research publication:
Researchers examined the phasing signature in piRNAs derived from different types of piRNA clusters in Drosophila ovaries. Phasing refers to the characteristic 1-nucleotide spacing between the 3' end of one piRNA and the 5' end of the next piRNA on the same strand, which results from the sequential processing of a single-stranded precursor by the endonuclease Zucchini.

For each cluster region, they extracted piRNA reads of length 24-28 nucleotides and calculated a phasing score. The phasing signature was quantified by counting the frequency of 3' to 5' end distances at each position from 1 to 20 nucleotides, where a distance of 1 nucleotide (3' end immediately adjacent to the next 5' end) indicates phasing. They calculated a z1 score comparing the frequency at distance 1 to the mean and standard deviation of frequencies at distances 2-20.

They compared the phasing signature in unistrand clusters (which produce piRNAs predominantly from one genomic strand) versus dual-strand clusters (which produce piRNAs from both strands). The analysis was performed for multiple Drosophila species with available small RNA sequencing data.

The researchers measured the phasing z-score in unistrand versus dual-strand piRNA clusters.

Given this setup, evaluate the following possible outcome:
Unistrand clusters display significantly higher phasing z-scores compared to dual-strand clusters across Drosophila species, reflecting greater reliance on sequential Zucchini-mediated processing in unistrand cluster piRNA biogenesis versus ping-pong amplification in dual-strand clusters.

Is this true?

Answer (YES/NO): NO